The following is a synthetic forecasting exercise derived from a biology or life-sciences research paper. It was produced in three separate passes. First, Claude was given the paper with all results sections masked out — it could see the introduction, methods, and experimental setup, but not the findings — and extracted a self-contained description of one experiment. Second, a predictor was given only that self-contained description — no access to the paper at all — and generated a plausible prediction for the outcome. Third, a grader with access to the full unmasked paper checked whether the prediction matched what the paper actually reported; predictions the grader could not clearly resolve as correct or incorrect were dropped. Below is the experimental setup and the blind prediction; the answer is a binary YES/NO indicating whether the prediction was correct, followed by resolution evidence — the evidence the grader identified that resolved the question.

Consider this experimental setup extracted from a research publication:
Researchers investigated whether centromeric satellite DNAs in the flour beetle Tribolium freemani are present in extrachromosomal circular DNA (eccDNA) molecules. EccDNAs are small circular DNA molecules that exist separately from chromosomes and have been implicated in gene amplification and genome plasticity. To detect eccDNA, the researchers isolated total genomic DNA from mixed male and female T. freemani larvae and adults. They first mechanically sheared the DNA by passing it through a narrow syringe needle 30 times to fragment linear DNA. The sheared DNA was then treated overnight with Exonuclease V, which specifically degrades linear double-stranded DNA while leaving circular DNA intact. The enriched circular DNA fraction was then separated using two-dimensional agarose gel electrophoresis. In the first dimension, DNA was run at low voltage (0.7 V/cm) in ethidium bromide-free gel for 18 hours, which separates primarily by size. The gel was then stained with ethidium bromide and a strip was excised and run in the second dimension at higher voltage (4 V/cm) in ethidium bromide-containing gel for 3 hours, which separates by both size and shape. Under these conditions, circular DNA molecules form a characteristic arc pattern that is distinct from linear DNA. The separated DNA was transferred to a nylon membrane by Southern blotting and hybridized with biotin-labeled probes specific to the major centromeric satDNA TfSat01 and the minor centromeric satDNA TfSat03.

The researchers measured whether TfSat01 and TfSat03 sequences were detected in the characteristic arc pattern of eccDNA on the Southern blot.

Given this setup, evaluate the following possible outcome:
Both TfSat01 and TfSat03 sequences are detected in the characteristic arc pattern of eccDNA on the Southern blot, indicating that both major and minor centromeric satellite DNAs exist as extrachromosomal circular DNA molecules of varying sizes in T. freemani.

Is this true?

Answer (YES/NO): YES